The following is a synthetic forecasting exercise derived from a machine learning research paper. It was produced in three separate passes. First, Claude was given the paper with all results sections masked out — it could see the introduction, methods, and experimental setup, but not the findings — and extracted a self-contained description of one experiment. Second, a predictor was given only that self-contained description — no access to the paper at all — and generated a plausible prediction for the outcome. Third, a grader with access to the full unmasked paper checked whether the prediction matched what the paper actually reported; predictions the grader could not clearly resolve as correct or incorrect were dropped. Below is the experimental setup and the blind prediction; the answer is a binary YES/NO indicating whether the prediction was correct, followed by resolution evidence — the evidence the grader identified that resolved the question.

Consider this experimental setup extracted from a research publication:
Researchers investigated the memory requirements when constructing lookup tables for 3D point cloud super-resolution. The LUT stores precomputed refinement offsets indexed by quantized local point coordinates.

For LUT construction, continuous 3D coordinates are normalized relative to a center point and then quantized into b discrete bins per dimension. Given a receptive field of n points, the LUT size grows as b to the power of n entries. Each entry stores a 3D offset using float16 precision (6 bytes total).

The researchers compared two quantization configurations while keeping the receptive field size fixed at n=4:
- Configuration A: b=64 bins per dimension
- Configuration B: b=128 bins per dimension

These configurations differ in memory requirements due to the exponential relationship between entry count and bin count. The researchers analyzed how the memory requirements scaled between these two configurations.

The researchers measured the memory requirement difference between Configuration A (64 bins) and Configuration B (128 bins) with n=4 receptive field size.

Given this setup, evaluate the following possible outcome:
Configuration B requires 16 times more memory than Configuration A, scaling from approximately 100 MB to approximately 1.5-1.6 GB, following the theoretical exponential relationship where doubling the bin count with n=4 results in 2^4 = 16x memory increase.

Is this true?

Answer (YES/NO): YES